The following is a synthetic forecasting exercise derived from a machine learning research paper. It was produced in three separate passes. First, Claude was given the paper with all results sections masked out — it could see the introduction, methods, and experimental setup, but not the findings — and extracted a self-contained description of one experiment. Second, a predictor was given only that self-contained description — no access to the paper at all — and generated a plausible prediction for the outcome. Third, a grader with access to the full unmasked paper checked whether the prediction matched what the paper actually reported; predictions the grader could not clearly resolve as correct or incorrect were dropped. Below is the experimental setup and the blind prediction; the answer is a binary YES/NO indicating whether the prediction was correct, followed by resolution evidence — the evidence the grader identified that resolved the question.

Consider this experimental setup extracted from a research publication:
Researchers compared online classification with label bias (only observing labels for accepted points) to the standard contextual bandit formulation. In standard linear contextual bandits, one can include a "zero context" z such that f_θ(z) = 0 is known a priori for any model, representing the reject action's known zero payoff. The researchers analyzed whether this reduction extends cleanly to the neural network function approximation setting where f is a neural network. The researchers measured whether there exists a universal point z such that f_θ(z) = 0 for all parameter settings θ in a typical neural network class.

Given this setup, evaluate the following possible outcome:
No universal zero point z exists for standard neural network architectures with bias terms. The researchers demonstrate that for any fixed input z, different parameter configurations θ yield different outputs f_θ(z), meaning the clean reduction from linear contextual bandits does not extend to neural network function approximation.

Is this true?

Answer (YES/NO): NO